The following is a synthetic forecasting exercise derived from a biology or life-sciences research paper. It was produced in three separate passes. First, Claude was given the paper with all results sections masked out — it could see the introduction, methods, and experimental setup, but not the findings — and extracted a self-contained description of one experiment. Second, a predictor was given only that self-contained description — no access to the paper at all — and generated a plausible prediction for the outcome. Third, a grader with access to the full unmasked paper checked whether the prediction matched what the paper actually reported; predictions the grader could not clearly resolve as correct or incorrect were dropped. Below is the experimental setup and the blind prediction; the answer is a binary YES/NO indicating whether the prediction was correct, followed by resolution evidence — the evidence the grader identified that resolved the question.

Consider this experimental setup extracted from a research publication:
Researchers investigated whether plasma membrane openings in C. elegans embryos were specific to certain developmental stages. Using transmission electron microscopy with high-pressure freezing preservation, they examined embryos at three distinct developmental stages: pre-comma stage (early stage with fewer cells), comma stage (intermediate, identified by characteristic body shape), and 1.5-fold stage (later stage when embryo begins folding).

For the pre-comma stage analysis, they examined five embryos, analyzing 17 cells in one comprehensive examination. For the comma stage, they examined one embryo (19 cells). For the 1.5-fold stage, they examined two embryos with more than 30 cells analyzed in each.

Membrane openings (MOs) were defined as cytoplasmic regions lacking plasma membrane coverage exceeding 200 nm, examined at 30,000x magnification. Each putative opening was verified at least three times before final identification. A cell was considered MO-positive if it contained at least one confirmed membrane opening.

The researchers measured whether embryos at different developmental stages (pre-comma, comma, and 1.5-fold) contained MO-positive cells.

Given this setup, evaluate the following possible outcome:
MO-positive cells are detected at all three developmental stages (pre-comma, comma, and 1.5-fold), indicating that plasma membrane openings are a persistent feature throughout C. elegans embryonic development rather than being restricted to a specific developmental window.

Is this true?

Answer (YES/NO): NO